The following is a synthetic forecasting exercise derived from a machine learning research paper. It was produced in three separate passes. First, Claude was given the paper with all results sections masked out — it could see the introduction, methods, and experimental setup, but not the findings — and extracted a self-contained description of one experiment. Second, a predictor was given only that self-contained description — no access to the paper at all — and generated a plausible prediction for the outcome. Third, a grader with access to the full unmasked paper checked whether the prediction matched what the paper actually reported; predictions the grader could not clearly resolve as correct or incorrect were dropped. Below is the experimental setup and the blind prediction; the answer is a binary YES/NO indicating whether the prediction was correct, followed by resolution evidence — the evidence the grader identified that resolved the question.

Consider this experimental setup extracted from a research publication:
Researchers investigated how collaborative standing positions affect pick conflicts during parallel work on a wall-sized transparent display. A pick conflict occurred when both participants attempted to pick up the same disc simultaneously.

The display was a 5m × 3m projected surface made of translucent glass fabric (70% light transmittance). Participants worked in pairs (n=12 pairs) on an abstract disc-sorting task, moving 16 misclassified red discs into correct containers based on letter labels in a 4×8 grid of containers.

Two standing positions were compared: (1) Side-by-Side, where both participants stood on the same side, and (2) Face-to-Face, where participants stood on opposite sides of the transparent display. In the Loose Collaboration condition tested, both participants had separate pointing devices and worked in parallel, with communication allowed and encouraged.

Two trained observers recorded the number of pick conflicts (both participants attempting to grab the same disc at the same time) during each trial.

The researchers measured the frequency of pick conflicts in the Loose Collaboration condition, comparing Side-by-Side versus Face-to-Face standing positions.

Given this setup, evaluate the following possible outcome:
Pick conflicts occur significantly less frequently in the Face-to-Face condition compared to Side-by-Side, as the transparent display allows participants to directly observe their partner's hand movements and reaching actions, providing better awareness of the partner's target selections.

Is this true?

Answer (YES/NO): NO